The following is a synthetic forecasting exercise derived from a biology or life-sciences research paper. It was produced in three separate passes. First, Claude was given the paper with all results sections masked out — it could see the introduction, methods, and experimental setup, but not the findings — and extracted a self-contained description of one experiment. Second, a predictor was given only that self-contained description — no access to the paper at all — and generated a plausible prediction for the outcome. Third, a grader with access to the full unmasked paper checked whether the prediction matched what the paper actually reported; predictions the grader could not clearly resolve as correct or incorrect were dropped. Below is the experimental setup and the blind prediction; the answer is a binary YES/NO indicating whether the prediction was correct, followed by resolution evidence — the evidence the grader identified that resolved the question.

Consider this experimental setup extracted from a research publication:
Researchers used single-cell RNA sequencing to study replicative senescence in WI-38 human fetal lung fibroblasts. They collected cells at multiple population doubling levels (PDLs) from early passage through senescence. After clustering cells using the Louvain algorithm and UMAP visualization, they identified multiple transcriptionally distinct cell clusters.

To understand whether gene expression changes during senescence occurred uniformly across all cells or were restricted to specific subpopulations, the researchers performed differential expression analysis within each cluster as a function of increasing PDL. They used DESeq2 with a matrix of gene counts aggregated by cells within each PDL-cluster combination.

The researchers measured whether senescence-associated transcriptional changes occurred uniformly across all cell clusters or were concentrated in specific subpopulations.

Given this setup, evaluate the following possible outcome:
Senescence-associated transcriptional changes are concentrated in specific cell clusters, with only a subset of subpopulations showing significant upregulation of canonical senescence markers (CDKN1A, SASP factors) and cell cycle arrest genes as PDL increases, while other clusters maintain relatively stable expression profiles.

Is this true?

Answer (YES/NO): NO